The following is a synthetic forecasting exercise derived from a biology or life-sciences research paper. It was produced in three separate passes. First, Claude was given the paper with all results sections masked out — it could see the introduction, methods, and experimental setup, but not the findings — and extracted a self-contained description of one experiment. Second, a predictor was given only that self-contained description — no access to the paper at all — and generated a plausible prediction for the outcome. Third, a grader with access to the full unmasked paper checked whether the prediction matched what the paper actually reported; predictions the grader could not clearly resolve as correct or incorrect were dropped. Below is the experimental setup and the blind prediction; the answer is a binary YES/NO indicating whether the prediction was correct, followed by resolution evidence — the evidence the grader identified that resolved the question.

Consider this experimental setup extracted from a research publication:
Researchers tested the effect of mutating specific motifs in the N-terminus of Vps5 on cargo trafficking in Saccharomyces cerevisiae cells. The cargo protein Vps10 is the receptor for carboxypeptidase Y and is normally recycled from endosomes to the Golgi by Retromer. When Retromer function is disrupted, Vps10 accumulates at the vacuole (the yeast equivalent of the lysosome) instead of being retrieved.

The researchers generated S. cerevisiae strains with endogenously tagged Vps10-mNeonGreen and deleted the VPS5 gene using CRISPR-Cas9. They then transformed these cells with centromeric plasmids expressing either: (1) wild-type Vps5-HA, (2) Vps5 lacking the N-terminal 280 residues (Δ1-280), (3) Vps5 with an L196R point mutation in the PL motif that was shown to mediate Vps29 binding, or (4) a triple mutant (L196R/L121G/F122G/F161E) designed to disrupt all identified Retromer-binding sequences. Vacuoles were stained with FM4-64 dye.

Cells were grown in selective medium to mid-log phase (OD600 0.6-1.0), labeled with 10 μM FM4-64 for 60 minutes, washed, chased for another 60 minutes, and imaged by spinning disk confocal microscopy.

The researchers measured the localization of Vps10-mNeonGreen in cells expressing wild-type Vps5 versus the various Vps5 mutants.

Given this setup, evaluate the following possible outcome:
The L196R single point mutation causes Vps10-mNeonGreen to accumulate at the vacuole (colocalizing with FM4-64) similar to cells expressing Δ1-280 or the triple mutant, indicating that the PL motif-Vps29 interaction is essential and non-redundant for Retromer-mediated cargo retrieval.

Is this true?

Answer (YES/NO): NO